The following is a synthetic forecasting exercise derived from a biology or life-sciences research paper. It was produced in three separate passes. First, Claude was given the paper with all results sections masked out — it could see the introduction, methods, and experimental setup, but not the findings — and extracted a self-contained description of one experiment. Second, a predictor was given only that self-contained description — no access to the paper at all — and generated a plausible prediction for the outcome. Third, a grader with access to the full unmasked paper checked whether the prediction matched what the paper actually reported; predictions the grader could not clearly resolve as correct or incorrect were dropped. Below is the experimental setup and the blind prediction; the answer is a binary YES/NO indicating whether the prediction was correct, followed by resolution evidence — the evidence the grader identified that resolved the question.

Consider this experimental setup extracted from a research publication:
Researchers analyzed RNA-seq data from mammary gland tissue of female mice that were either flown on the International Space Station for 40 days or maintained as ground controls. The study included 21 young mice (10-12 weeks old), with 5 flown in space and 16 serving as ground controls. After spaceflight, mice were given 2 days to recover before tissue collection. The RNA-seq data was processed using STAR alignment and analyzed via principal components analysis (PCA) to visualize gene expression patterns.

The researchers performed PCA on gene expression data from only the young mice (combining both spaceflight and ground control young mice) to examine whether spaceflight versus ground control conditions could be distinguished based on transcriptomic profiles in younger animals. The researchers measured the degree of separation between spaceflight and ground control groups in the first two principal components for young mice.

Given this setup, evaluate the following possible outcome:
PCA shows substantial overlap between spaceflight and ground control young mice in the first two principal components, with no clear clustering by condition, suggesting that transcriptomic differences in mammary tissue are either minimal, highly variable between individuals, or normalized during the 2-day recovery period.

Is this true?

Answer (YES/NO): YES